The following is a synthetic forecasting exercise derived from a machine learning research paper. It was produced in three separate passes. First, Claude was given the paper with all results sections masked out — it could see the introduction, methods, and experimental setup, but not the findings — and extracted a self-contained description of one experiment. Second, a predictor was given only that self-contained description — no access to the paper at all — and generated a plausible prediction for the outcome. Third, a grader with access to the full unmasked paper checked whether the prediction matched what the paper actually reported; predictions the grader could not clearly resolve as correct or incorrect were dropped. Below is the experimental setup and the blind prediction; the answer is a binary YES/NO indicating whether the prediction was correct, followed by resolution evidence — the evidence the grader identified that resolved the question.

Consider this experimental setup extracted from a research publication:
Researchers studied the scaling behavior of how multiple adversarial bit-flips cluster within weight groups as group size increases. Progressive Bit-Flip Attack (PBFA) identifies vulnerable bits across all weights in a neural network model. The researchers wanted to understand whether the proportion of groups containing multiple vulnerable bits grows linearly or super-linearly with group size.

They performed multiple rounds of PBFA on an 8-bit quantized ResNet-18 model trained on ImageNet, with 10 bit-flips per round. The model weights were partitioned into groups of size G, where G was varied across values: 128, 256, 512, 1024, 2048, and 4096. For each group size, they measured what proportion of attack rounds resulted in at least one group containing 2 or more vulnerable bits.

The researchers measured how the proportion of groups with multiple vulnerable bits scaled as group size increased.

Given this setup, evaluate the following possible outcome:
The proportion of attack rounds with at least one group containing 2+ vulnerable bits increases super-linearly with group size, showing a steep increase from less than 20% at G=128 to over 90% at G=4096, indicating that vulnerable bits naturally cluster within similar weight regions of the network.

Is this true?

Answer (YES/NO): NO